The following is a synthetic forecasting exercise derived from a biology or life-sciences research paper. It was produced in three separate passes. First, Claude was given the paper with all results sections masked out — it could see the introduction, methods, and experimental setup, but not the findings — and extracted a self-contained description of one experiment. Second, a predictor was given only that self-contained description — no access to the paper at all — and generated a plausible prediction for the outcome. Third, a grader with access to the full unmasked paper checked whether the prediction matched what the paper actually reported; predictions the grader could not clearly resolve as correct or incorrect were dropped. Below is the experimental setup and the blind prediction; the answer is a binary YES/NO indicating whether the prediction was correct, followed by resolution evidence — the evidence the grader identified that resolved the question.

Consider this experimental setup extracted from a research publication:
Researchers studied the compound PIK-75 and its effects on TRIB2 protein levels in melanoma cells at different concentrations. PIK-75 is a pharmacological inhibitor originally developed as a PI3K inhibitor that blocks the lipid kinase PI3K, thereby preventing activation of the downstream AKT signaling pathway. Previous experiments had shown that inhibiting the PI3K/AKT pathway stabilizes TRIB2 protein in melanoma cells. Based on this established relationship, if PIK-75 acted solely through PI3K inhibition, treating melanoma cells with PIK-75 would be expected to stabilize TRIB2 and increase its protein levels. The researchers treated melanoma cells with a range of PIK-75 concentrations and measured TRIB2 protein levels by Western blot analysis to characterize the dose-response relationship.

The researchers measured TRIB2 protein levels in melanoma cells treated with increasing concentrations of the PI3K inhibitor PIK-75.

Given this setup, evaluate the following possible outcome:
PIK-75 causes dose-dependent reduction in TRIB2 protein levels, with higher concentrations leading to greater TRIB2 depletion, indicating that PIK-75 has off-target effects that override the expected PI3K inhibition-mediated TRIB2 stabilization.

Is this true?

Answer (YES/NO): YES